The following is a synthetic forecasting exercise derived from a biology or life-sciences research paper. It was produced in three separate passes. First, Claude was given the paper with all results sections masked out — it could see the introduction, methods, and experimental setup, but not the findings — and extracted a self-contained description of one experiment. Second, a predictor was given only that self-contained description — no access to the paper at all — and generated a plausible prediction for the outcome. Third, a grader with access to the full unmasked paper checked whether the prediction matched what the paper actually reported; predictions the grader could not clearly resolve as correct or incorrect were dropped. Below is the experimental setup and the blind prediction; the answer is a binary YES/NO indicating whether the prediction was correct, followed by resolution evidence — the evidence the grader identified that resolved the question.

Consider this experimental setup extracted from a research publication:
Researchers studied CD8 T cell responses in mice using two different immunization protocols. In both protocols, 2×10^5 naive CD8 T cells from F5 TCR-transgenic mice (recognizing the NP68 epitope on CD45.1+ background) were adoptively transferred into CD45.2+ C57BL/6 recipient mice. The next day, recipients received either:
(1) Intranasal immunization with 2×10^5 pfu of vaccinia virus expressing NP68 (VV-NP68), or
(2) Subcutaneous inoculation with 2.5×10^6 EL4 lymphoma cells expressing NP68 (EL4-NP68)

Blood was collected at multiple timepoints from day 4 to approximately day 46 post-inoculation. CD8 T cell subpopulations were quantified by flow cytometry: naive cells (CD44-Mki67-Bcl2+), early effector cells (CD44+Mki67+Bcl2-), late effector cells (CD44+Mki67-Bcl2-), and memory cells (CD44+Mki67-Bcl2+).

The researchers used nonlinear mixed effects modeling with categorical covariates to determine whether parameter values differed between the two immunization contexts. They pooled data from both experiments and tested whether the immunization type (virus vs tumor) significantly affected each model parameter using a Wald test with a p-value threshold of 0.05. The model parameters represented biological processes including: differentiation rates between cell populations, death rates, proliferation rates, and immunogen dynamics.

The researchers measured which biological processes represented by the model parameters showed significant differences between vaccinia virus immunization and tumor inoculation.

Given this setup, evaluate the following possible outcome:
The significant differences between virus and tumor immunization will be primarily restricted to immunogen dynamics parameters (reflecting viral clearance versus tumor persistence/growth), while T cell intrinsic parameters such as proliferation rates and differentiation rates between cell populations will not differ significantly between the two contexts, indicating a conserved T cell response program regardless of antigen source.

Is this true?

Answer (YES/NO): NO